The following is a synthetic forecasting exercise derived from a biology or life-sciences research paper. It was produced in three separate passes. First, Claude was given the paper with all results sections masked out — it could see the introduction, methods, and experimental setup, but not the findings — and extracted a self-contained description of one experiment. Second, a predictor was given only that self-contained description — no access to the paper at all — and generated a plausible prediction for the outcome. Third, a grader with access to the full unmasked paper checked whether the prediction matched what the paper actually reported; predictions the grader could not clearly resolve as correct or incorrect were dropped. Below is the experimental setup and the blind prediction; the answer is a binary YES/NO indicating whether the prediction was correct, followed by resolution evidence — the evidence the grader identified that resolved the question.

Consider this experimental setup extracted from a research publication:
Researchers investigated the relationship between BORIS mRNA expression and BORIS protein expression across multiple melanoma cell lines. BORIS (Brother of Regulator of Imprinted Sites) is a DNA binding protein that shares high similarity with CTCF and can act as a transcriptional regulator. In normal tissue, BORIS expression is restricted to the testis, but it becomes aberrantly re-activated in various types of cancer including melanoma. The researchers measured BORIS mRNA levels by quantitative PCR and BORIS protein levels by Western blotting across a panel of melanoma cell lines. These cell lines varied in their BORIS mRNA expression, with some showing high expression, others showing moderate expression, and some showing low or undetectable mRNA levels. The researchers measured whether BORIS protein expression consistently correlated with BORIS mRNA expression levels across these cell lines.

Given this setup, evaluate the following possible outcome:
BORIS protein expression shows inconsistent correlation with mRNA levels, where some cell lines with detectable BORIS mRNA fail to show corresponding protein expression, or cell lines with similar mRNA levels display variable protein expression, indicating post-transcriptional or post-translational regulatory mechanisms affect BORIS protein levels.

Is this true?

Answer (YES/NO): YES